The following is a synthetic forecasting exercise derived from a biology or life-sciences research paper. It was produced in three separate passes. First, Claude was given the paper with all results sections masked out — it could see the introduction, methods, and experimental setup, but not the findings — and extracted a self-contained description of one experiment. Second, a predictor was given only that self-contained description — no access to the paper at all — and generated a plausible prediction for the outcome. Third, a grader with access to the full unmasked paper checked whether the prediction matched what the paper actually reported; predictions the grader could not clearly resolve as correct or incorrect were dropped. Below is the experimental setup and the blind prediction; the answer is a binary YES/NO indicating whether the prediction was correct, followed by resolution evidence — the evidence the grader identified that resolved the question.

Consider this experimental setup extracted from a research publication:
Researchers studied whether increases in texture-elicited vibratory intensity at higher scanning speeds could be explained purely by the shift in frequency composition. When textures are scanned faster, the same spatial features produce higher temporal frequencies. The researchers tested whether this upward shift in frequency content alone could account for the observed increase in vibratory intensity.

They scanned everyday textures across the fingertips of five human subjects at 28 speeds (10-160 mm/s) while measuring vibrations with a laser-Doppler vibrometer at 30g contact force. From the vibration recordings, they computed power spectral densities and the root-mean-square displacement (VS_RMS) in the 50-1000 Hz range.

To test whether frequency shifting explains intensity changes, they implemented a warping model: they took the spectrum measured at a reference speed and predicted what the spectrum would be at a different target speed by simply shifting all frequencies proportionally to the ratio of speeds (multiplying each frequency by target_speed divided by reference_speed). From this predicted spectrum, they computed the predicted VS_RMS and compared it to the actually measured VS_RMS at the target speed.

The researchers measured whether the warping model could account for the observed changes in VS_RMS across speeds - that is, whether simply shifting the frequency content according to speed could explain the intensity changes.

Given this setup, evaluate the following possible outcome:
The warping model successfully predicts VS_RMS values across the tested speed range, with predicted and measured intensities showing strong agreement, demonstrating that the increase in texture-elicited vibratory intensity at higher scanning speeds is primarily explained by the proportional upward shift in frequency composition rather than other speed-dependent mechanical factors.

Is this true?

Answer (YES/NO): YES